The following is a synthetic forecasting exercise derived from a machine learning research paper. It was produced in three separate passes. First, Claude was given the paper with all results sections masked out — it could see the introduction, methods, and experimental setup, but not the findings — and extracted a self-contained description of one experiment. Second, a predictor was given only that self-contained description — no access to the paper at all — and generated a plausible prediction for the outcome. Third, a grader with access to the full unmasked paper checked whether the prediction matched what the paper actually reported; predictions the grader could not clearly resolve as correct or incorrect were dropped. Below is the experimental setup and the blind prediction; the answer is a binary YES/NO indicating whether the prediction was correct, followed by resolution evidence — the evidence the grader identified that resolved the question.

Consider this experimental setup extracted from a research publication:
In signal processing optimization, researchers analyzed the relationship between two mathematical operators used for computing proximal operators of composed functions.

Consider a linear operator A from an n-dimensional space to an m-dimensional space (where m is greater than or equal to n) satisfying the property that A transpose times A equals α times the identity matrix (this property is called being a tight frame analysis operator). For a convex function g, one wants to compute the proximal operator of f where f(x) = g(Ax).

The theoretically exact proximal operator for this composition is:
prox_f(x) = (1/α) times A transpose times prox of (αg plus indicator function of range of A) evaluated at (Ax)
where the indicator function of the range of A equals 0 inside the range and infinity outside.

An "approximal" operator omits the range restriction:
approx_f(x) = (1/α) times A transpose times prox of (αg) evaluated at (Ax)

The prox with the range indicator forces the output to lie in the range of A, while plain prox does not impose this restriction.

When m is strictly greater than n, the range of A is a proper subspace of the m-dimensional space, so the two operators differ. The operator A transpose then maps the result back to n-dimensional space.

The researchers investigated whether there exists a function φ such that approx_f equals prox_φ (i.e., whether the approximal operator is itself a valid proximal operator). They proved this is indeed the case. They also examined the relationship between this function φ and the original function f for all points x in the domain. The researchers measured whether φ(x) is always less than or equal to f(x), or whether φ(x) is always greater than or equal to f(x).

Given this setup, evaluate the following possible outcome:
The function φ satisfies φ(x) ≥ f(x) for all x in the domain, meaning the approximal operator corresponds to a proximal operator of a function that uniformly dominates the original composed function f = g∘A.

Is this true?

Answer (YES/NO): NO